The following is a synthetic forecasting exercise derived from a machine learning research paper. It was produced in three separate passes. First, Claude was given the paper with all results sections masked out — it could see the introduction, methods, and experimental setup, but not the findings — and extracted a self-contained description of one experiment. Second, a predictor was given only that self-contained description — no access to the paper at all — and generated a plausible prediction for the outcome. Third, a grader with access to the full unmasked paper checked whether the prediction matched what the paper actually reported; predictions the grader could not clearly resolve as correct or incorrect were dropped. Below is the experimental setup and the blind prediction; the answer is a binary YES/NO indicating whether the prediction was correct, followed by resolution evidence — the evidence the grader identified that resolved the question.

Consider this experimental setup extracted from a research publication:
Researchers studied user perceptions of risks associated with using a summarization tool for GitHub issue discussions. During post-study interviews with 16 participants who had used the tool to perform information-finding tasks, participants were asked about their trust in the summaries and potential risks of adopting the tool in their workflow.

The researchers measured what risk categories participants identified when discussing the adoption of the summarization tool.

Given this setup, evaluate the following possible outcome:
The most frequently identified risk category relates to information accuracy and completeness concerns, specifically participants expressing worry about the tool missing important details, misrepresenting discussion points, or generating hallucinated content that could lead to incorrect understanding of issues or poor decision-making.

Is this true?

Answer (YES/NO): YES